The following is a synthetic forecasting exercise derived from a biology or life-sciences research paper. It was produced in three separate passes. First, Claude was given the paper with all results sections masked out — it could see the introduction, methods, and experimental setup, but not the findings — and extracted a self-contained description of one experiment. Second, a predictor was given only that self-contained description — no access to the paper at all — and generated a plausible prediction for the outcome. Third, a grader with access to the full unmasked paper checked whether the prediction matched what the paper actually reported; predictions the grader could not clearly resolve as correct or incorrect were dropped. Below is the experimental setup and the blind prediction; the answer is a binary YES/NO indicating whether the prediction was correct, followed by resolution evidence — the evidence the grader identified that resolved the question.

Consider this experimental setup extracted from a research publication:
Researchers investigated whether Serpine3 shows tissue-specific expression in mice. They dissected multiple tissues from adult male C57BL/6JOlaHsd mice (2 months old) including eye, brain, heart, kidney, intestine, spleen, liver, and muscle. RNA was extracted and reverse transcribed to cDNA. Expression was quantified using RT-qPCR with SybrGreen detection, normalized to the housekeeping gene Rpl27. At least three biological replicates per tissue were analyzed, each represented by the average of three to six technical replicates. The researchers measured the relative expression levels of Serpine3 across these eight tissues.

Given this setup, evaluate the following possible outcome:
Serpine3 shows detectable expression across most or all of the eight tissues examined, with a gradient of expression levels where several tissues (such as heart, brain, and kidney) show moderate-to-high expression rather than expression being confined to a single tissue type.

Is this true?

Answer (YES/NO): NO